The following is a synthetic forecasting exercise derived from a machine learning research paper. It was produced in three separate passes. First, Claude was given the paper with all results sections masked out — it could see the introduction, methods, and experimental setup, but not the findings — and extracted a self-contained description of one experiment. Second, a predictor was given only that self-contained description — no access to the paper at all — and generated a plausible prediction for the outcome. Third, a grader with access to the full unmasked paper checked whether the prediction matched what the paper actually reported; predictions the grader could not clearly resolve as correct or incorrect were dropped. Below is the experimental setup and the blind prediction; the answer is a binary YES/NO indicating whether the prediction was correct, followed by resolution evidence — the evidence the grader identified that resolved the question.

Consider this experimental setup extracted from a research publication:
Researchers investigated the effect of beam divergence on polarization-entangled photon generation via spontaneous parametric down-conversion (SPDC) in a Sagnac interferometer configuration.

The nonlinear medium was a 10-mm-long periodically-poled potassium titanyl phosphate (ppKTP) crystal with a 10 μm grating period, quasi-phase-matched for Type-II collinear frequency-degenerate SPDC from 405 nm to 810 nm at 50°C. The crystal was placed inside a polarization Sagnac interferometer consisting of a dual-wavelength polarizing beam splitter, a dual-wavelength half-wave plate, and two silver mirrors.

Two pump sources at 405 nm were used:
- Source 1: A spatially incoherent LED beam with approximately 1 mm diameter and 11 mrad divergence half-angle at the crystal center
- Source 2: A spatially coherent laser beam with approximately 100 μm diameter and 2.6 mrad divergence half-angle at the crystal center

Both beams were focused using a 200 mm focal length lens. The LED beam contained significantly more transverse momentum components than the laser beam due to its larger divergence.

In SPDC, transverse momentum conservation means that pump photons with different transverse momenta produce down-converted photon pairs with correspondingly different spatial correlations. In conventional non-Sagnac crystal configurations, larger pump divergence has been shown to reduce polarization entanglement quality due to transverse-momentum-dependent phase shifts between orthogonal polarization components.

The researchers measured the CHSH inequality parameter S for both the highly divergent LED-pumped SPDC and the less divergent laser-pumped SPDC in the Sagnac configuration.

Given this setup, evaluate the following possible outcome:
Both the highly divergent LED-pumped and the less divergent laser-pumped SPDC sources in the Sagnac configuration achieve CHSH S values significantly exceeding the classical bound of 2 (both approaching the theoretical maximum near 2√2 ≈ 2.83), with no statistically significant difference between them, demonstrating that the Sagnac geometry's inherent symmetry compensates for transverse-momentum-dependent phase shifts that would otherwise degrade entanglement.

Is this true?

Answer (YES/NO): NO